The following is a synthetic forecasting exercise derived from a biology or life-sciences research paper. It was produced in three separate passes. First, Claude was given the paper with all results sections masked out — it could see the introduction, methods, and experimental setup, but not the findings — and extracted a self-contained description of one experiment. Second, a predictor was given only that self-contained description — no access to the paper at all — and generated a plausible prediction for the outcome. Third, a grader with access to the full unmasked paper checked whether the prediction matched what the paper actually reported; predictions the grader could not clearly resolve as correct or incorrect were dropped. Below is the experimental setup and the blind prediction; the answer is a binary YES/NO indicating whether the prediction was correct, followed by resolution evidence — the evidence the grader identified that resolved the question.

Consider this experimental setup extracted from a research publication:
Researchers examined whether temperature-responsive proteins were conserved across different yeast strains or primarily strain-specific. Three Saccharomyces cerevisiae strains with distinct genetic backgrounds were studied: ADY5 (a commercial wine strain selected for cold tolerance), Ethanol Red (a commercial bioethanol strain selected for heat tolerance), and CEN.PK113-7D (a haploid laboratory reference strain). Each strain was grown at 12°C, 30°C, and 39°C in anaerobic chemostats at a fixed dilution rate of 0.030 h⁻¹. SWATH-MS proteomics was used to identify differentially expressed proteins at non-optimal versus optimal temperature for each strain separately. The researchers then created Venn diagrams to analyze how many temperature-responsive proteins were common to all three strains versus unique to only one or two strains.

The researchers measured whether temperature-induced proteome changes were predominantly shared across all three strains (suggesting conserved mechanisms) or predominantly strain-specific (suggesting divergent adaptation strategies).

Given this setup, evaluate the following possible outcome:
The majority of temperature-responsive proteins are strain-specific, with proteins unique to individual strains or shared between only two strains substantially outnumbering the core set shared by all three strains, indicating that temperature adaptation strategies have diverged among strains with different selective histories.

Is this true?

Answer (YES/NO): YES